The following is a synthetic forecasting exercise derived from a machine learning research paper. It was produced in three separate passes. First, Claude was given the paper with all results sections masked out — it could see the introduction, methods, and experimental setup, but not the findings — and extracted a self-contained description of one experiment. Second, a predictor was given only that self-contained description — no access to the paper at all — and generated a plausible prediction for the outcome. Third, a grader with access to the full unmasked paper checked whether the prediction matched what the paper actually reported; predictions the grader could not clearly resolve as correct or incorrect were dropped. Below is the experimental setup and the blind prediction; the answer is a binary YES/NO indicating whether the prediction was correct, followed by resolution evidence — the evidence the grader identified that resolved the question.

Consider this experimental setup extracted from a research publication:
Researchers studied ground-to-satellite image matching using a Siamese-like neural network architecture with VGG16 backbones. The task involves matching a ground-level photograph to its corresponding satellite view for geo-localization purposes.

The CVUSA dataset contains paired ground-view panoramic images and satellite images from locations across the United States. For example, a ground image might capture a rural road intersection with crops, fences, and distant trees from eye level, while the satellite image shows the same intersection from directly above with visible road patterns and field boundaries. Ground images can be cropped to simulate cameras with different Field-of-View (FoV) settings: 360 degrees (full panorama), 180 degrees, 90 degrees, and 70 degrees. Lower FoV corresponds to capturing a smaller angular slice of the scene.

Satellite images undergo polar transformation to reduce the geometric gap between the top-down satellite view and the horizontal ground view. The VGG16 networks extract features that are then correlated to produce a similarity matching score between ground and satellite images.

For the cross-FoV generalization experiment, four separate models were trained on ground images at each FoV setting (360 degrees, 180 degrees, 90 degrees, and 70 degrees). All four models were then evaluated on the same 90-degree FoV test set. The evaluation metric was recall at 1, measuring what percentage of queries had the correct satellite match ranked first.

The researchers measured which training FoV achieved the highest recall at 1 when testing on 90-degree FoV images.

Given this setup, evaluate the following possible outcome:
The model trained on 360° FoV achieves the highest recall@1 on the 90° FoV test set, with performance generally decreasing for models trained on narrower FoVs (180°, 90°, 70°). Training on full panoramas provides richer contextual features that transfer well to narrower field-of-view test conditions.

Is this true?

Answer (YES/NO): NO